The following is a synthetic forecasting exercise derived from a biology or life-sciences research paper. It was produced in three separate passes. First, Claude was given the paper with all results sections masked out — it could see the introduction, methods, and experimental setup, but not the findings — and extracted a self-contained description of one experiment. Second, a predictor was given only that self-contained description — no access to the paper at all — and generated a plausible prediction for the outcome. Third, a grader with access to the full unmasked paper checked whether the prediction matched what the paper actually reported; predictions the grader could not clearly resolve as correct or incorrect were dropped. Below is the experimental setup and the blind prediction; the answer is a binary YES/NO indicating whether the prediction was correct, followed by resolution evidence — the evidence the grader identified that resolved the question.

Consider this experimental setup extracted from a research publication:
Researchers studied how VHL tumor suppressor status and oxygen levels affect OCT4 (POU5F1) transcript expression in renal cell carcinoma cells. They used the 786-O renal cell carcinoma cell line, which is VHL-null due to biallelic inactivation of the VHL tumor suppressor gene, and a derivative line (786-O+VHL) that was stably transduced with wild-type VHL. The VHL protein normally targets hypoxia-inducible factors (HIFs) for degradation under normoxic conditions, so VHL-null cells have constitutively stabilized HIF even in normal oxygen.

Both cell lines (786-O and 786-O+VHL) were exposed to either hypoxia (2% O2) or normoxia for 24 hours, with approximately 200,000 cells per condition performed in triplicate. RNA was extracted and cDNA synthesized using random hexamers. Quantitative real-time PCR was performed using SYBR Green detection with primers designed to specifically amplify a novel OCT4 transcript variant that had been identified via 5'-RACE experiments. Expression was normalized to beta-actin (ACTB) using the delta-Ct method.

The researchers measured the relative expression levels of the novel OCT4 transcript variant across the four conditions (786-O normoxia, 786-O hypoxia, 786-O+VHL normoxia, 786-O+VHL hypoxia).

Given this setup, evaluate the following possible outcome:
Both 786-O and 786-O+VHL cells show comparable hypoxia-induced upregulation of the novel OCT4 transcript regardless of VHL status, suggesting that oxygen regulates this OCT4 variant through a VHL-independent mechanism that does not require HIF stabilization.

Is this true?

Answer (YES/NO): NO